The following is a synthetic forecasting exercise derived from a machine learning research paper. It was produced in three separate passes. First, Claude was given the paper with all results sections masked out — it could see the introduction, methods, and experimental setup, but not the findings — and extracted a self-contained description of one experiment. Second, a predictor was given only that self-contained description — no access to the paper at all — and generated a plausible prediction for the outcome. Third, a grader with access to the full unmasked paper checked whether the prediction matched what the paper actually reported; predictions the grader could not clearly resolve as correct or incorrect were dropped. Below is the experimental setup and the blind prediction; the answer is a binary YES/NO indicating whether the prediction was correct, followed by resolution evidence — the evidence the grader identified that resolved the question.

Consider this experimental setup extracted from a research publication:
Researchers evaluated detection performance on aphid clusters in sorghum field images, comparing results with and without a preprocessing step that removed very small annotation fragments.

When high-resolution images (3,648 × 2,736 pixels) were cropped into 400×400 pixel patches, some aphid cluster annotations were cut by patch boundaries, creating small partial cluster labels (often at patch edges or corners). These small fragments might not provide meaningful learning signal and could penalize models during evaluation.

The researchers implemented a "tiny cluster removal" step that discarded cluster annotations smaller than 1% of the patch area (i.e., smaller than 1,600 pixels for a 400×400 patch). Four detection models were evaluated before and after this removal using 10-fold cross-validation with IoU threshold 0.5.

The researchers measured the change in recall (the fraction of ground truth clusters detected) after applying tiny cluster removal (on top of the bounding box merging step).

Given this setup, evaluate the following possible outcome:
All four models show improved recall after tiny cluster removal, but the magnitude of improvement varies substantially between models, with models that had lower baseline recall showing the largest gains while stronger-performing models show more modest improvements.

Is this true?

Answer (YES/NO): NO